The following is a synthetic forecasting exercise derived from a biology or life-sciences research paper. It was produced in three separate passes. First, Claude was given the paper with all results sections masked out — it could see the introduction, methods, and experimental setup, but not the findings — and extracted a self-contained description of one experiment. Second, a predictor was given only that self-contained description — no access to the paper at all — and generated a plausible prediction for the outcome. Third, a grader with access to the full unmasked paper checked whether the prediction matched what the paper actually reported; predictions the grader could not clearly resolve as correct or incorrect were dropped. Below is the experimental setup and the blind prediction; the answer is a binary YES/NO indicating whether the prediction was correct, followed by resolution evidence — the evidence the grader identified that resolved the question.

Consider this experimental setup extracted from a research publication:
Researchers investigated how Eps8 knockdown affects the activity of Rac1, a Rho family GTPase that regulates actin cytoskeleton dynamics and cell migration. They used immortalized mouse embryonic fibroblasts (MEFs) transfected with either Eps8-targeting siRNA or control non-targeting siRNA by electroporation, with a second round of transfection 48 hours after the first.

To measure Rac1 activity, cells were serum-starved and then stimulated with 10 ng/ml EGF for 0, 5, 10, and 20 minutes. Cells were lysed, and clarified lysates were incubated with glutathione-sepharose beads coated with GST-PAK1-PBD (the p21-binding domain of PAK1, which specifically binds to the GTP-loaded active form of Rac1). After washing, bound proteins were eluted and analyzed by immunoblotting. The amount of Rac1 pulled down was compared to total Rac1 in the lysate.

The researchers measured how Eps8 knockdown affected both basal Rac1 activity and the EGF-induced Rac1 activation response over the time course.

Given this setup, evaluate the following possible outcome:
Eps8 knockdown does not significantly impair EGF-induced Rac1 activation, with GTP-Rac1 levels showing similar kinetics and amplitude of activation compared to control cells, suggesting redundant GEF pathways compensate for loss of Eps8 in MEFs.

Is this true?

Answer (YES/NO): NO